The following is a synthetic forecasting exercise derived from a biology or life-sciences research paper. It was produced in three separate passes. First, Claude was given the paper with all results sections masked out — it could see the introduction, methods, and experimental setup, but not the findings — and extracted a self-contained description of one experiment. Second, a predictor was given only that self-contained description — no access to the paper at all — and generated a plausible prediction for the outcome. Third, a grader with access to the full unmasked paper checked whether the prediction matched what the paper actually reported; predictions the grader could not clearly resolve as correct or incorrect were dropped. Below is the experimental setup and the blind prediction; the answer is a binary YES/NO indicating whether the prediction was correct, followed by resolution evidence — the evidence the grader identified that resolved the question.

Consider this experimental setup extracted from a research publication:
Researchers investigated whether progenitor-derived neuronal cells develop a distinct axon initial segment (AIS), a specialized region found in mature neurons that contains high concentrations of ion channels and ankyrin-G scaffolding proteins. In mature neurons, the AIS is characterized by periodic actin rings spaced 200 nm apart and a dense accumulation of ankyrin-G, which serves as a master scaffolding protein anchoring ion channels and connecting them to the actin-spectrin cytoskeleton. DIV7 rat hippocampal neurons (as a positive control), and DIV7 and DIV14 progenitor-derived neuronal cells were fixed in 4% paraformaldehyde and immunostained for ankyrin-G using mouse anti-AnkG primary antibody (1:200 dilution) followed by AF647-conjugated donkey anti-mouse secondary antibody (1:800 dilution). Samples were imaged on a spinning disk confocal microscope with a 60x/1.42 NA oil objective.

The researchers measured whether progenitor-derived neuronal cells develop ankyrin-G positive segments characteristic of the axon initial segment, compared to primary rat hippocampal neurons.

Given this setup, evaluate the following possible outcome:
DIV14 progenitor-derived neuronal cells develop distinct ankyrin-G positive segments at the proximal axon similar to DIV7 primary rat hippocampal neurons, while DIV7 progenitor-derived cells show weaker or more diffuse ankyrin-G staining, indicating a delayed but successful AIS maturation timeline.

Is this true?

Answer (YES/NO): NO